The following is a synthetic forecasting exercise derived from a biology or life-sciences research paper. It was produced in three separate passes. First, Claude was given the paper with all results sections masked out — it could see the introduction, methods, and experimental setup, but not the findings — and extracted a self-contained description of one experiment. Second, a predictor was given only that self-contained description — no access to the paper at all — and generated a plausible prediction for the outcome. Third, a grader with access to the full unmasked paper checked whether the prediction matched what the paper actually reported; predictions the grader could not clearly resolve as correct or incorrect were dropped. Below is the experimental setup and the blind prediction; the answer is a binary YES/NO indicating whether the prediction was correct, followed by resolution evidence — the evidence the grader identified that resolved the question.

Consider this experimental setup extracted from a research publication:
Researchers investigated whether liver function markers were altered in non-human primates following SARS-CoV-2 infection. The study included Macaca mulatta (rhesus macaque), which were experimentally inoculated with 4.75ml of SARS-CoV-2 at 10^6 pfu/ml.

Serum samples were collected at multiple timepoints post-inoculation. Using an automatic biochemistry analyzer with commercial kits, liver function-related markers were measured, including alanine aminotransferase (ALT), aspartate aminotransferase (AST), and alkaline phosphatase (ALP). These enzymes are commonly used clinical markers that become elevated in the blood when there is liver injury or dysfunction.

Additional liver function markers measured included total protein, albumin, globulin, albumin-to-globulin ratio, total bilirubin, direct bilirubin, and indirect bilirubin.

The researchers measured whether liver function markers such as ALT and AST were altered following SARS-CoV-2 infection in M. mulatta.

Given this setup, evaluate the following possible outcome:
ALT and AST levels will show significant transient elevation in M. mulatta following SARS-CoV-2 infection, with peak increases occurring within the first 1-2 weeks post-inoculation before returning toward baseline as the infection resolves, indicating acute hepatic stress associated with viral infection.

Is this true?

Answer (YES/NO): NO